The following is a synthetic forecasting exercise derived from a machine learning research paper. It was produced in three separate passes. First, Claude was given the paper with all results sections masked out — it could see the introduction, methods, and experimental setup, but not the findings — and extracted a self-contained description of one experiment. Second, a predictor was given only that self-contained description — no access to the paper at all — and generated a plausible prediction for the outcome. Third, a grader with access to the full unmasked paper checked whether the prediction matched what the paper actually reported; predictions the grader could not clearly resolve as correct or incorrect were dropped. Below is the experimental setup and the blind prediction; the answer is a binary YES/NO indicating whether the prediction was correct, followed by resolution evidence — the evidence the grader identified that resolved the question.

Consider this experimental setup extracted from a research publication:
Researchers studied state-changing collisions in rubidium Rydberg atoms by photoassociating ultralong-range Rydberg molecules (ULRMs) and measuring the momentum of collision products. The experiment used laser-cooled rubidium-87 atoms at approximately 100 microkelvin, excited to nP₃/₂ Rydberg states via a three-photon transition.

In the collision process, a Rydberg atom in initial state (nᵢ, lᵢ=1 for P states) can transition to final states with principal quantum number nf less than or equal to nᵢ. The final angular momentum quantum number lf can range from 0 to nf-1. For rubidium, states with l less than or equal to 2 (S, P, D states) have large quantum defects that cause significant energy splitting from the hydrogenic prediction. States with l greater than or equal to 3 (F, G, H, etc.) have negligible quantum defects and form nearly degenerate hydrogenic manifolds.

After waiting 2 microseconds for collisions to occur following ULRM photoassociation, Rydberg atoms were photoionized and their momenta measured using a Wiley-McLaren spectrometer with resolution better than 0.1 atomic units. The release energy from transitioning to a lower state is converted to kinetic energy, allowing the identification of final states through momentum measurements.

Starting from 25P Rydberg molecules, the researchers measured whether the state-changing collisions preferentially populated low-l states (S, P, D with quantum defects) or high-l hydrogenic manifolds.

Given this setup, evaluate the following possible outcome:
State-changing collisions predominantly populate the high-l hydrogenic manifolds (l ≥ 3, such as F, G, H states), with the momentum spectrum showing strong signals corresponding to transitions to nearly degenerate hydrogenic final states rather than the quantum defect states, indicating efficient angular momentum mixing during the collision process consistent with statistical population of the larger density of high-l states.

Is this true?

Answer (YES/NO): YES